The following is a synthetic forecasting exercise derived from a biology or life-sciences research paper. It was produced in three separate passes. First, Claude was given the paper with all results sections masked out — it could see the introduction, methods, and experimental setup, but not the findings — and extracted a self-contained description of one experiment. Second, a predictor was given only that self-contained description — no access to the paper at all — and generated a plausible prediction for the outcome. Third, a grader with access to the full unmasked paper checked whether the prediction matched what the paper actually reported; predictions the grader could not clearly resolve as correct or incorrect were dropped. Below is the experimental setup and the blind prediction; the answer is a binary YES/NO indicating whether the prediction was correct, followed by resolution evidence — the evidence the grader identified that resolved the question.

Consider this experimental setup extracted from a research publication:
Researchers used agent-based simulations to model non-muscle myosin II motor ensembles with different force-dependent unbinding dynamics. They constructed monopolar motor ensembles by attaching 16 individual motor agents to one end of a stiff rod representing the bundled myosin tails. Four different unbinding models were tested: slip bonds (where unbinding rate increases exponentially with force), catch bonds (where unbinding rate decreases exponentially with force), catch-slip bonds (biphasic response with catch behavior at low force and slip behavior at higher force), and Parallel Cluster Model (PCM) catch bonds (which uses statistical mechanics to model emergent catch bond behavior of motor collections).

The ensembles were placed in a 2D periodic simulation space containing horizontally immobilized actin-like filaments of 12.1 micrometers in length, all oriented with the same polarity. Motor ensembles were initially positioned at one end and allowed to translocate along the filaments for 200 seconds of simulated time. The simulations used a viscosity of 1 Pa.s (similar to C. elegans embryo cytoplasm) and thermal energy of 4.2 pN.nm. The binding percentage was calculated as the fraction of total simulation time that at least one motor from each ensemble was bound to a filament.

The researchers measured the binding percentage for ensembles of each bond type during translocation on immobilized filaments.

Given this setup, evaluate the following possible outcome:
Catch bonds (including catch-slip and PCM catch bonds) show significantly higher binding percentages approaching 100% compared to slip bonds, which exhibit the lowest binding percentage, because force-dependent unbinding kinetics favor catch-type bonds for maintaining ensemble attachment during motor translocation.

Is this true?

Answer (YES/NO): NO